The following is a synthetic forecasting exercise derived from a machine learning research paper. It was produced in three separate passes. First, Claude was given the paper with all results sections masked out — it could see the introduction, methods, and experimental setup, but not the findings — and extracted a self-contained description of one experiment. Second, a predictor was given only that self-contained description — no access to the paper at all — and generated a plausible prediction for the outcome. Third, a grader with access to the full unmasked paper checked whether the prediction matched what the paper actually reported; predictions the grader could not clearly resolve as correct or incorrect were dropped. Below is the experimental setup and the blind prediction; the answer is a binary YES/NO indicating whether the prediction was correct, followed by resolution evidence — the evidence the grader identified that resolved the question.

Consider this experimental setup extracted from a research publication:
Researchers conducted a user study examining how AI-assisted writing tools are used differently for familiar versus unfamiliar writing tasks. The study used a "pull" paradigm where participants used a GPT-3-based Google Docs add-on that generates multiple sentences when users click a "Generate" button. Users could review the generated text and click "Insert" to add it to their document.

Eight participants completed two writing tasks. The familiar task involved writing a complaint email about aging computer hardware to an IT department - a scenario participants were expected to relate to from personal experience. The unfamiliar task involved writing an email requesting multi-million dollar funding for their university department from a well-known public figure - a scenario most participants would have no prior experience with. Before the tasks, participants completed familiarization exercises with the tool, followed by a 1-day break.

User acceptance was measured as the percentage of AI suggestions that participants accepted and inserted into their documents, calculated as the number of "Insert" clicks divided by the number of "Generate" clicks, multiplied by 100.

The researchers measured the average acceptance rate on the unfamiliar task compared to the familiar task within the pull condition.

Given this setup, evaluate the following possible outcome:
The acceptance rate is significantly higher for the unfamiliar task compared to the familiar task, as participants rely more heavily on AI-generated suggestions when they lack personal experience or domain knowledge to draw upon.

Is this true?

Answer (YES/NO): YES